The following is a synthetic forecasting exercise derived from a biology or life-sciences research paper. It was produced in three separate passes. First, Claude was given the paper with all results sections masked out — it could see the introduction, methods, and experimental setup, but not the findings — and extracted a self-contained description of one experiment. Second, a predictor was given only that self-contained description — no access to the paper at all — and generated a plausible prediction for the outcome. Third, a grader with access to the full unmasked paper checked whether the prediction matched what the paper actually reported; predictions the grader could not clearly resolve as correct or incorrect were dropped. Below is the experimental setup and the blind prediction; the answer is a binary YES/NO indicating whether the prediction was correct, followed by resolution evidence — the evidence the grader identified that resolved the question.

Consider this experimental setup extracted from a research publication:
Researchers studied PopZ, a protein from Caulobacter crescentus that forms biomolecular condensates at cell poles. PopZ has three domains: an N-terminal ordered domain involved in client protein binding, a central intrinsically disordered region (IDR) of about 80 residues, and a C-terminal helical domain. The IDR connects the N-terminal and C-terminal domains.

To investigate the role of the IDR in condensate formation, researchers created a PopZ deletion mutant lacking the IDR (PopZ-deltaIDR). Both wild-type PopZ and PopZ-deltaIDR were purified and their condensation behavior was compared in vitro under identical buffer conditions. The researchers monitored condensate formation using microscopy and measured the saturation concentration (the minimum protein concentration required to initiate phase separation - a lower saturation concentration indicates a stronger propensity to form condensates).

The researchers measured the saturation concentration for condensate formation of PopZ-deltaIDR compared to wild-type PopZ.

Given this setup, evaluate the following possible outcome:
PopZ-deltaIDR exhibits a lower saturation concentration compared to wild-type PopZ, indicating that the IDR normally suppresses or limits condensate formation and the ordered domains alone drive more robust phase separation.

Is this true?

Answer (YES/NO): YES